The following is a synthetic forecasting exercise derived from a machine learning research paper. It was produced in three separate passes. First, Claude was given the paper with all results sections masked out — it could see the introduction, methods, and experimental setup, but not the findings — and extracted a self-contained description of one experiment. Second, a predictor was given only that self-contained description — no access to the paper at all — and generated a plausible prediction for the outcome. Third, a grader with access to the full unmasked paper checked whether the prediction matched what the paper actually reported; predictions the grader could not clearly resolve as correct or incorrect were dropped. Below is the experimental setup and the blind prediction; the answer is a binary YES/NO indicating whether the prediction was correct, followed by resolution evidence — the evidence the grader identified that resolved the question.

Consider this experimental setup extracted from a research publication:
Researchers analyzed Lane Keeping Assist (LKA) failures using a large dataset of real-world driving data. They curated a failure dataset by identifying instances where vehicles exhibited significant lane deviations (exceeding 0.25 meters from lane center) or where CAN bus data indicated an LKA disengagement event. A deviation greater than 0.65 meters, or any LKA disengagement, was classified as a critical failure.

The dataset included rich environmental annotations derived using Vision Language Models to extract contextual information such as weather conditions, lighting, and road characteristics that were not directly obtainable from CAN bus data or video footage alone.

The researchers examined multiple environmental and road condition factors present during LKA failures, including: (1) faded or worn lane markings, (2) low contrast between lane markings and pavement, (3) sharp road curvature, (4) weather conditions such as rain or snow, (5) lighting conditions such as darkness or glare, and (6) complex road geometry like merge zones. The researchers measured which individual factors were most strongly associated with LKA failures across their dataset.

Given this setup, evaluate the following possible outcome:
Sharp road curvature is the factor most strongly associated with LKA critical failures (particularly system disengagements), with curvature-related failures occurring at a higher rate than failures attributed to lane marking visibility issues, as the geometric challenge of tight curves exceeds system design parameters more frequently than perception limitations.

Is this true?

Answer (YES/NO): NO